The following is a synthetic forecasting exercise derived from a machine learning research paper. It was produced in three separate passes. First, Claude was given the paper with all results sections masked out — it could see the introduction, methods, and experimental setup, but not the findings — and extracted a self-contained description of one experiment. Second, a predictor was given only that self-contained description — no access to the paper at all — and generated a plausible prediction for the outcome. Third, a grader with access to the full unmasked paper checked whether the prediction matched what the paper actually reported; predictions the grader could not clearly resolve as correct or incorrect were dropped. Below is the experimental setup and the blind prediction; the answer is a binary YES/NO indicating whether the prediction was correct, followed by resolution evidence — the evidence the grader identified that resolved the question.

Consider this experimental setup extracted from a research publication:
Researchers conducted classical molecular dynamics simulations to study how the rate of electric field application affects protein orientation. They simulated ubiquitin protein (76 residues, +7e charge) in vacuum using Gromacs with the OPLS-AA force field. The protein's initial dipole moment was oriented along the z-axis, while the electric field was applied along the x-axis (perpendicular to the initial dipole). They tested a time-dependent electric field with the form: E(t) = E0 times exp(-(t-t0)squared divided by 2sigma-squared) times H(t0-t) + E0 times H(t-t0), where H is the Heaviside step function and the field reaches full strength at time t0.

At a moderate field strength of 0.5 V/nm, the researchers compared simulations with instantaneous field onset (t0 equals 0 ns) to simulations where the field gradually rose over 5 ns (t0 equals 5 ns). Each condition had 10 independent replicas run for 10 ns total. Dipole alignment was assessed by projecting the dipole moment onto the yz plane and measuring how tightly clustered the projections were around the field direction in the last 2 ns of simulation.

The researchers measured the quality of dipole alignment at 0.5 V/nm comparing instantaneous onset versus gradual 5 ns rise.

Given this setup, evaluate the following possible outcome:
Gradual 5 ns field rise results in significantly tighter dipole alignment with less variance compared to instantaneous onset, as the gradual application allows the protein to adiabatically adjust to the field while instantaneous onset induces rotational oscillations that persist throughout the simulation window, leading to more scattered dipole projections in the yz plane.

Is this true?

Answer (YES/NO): NO